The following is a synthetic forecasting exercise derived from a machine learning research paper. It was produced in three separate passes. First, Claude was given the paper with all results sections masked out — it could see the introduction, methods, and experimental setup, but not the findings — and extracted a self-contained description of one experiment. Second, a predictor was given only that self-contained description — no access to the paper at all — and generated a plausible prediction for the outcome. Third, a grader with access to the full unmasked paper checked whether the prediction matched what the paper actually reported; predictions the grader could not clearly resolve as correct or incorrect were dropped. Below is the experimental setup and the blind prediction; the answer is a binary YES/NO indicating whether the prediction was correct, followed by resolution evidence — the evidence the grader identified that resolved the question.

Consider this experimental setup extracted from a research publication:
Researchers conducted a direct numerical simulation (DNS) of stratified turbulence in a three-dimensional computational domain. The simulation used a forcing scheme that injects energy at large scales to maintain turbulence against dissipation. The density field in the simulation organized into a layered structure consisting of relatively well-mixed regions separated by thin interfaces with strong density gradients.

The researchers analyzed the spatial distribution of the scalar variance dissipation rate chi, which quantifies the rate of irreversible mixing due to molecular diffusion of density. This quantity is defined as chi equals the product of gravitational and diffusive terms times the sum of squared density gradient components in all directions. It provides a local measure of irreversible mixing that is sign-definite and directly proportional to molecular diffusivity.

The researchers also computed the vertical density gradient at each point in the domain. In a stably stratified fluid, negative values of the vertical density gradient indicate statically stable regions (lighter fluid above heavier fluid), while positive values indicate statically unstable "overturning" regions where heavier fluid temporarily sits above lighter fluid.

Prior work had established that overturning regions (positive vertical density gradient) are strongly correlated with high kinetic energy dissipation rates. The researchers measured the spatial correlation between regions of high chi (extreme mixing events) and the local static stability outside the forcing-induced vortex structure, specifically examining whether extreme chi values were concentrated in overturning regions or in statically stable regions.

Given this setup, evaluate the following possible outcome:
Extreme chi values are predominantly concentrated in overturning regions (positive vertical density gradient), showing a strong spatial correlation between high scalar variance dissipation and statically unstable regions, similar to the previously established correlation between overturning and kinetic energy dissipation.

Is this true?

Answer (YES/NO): NO